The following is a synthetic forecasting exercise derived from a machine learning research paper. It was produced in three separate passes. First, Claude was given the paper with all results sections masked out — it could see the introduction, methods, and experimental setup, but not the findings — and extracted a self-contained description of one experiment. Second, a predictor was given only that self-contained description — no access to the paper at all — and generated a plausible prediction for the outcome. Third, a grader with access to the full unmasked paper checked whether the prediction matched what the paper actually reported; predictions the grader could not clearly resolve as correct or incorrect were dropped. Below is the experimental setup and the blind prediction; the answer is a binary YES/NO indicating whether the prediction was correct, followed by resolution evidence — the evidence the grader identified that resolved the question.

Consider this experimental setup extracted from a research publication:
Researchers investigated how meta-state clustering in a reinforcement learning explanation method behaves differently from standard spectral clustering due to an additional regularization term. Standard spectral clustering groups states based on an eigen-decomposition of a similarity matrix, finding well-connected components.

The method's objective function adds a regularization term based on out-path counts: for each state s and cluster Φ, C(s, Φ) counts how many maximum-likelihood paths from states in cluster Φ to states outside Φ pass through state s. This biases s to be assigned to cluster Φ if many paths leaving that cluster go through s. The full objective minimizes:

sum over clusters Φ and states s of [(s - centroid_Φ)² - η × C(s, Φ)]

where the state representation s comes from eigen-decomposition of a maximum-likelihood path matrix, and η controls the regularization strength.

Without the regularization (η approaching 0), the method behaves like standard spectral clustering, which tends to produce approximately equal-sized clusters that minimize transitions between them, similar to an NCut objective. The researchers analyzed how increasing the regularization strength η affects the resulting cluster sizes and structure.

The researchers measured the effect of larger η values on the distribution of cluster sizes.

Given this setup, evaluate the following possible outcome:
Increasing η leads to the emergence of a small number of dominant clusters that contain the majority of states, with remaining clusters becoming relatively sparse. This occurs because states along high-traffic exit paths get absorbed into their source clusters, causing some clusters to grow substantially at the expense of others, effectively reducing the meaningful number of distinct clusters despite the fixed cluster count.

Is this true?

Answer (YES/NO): NO